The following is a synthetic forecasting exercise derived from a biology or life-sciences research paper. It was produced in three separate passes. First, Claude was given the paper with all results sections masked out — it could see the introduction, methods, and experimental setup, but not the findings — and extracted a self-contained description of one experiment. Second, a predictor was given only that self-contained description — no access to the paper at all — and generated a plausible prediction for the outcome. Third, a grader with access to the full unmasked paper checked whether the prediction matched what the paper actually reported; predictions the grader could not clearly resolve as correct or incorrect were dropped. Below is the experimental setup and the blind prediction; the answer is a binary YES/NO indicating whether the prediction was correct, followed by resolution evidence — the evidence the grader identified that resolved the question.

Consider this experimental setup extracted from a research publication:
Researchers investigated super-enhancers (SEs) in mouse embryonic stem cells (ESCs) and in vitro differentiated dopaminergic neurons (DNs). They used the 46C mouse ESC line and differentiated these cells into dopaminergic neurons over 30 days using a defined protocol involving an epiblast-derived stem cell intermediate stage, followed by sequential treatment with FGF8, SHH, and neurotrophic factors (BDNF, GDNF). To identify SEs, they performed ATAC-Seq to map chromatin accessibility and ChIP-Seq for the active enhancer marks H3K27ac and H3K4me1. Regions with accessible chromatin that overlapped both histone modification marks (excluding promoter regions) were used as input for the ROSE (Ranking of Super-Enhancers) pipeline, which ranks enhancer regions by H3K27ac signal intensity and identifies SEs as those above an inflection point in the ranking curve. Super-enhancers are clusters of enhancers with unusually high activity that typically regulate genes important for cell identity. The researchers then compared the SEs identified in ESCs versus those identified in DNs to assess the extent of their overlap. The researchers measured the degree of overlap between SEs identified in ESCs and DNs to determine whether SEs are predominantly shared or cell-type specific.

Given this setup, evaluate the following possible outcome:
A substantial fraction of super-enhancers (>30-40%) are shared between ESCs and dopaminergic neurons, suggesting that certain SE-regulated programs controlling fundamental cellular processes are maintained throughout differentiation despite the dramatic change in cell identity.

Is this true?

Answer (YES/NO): NO